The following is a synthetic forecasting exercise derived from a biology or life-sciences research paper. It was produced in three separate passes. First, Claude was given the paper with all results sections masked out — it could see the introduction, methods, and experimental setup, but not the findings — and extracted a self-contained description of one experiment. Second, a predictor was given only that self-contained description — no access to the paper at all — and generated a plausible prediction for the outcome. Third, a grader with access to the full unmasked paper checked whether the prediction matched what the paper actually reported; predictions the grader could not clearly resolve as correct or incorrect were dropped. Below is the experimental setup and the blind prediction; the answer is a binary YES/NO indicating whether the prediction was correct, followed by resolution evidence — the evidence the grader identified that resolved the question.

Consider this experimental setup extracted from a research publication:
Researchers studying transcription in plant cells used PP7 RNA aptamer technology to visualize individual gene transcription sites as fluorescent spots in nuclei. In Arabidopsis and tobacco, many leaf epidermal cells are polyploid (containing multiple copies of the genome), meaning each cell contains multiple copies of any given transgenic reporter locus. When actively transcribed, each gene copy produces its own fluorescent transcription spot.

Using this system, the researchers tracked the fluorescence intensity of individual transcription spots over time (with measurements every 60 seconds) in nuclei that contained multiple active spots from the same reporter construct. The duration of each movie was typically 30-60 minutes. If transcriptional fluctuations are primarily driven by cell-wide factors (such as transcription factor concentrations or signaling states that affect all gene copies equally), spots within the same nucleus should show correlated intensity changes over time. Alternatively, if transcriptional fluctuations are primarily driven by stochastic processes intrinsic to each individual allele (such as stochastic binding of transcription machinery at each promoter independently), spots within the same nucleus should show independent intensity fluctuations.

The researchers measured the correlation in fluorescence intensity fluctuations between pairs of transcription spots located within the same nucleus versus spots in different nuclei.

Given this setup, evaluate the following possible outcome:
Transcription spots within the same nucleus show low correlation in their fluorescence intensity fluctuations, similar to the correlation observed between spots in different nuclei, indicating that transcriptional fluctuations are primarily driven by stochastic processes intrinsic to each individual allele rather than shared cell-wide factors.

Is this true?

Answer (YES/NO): NO